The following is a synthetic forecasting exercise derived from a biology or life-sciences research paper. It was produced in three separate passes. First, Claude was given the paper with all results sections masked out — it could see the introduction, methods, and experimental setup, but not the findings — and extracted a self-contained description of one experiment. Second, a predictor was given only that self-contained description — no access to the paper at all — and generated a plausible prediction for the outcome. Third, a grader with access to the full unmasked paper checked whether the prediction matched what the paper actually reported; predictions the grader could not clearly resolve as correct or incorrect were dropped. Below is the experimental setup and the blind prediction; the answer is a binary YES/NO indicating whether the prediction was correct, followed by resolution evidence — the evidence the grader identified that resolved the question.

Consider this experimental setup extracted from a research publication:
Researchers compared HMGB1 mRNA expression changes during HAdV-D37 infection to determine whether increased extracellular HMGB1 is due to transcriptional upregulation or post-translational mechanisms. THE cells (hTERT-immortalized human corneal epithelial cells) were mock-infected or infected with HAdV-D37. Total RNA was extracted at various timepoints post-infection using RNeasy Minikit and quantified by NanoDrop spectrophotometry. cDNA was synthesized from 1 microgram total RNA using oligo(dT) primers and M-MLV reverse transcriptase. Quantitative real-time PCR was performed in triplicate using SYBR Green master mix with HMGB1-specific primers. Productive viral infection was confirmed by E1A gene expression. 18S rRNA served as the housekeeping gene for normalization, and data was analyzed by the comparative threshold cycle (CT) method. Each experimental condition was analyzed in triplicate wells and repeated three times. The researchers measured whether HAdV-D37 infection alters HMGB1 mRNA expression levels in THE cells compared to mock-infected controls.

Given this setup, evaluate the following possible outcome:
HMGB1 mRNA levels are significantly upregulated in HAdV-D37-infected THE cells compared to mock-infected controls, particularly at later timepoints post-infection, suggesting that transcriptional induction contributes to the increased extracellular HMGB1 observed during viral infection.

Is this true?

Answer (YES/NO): NO